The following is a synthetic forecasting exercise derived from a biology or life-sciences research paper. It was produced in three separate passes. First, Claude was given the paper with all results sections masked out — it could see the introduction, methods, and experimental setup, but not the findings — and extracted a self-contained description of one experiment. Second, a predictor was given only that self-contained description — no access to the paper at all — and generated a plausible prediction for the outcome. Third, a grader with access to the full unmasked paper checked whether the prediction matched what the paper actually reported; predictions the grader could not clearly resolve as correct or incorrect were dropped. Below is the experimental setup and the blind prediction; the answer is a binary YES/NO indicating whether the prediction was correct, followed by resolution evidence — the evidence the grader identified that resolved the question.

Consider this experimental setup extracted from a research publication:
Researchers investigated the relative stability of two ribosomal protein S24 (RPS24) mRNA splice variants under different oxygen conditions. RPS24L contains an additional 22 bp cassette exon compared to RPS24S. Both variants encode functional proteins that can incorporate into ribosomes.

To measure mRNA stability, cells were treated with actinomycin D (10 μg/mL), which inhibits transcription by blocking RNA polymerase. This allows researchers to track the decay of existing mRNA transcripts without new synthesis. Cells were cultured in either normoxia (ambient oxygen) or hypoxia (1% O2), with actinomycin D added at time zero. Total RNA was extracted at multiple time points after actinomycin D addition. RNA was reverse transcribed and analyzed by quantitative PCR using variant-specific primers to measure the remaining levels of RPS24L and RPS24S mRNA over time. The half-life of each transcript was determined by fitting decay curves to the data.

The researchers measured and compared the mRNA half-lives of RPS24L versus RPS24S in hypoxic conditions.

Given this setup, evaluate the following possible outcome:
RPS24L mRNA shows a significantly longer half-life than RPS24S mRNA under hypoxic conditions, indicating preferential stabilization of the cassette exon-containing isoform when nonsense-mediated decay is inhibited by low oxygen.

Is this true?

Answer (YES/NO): YES